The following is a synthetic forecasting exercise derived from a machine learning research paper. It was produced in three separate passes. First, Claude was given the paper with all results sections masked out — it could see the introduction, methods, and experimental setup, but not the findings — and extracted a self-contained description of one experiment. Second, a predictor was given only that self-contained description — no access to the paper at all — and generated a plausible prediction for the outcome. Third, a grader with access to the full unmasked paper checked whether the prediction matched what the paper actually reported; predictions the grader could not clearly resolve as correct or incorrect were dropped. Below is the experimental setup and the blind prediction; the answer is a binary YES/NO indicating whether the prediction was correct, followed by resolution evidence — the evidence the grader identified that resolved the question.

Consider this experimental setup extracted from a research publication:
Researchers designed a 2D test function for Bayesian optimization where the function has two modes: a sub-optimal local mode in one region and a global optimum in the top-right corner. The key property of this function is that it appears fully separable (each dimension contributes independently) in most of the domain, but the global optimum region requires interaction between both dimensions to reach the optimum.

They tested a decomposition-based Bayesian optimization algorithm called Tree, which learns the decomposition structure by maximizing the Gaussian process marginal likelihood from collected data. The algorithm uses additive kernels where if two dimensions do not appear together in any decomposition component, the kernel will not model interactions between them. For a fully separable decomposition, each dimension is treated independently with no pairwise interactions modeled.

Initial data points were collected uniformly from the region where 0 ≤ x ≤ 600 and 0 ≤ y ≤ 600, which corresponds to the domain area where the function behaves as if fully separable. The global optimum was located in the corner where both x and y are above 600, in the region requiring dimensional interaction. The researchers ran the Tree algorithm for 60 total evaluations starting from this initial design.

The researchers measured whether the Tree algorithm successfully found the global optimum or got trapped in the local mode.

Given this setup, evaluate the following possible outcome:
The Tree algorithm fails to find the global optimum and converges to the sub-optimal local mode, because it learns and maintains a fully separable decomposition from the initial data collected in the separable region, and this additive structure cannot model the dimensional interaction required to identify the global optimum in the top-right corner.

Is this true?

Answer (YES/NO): YES